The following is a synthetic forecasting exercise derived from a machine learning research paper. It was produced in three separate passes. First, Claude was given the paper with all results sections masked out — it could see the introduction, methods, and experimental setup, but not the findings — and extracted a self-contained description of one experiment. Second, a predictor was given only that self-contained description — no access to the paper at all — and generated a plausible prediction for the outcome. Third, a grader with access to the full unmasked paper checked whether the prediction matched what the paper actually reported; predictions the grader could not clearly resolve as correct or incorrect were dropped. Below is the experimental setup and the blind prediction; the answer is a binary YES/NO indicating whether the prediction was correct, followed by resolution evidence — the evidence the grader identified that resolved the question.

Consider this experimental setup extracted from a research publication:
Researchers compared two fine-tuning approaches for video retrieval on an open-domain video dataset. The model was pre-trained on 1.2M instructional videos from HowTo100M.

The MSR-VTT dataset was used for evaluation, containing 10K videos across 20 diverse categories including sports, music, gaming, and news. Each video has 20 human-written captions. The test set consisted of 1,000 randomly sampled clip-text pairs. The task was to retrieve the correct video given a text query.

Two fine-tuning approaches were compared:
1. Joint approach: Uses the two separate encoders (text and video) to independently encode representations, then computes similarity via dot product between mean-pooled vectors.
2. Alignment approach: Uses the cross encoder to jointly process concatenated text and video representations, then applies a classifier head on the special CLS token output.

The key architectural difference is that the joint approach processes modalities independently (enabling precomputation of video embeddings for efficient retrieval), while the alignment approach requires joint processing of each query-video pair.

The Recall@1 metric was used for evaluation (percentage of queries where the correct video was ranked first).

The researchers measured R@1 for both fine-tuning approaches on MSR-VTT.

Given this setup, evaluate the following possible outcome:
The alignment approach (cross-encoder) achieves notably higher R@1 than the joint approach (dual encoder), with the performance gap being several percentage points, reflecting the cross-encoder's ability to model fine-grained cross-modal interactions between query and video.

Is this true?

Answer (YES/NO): NO